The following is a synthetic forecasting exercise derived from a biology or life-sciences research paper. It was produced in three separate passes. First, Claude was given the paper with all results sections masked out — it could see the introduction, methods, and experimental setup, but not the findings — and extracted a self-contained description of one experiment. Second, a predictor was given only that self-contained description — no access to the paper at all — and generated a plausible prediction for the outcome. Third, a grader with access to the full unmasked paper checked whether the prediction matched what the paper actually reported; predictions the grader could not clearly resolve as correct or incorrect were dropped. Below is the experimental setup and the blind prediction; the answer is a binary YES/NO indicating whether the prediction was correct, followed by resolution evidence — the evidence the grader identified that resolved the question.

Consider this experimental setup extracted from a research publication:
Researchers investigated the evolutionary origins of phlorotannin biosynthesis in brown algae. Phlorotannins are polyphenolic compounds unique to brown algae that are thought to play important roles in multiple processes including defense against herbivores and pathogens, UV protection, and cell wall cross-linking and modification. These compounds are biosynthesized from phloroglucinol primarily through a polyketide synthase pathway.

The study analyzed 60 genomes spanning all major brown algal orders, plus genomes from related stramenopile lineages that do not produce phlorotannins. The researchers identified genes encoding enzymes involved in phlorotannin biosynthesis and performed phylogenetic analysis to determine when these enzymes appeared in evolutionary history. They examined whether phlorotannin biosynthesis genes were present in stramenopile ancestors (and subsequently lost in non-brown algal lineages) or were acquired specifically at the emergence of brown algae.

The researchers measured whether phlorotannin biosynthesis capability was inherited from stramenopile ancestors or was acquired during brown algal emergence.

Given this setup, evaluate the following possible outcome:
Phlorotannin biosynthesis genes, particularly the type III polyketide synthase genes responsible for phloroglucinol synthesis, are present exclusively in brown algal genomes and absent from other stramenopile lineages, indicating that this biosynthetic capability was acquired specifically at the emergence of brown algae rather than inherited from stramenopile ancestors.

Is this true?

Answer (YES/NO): NO